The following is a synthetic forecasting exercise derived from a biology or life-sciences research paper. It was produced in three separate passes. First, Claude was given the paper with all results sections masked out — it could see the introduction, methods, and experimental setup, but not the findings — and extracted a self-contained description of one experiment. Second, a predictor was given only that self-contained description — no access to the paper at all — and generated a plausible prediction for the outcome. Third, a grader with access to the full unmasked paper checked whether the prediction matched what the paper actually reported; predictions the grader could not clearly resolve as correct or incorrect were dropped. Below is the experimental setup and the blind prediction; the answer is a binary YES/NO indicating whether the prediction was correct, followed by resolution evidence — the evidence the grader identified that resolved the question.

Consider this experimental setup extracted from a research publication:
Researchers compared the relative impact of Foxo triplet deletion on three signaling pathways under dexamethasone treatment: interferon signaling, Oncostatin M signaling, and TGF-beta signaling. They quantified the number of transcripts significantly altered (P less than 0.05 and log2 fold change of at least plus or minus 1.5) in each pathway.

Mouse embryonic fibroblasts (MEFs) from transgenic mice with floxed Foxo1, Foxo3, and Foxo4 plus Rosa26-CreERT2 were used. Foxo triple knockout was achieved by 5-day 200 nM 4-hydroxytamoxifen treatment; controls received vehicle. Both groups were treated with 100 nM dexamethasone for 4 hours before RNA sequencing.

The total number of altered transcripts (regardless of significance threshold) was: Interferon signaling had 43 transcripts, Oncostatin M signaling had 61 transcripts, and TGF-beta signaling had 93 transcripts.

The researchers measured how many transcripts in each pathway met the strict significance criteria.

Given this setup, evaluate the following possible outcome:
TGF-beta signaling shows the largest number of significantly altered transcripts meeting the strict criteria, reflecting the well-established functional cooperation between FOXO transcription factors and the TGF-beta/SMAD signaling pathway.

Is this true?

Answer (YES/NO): NO